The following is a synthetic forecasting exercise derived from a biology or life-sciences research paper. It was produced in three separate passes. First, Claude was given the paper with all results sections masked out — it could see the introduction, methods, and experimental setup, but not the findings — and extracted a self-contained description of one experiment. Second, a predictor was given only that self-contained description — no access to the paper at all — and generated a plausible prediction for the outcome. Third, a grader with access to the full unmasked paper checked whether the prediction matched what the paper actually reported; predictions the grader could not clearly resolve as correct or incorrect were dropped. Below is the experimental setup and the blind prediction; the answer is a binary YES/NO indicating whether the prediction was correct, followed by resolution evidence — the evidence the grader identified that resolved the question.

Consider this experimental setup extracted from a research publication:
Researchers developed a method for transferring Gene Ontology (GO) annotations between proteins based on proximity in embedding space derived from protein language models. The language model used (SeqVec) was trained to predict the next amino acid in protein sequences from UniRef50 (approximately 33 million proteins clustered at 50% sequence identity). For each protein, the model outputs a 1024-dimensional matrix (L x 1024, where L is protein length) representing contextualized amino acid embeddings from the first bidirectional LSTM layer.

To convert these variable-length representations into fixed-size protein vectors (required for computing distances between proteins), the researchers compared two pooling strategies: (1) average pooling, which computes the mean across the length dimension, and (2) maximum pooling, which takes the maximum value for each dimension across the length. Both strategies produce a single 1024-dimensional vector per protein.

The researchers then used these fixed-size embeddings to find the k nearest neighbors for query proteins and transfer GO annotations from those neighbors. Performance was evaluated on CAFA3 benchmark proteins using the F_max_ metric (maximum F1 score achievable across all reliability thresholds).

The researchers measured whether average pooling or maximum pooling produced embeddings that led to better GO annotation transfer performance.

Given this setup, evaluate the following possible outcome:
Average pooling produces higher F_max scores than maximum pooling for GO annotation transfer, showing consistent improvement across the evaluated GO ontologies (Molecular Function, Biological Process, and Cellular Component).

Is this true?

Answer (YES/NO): NO